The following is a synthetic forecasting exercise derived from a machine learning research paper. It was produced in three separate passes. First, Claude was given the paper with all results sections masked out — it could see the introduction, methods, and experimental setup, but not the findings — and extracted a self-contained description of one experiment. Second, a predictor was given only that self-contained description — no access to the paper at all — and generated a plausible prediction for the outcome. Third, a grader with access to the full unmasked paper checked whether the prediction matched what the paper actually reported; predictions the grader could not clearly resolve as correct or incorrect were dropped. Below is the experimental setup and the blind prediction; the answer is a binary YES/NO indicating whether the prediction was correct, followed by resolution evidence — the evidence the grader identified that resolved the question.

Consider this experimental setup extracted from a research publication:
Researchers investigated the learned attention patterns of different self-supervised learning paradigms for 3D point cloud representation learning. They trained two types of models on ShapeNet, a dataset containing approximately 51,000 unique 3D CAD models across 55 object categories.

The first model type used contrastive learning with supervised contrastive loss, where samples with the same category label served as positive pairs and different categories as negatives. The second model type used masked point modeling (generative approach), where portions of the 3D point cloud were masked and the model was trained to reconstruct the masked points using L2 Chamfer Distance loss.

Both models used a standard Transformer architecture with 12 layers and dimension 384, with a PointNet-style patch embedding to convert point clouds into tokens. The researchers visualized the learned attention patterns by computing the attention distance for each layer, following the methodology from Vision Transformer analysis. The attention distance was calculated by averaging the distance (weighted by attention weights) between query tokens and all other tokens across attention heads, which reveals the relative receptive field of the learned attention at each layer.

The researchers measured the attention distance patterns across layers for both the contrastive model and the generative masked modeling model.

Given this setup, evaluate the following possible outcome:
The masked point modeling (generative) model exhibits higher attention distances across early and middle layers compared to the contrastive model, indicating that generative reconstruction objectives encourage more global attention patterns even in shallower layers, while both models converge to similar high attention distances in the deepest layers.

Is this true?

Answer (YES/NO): NO